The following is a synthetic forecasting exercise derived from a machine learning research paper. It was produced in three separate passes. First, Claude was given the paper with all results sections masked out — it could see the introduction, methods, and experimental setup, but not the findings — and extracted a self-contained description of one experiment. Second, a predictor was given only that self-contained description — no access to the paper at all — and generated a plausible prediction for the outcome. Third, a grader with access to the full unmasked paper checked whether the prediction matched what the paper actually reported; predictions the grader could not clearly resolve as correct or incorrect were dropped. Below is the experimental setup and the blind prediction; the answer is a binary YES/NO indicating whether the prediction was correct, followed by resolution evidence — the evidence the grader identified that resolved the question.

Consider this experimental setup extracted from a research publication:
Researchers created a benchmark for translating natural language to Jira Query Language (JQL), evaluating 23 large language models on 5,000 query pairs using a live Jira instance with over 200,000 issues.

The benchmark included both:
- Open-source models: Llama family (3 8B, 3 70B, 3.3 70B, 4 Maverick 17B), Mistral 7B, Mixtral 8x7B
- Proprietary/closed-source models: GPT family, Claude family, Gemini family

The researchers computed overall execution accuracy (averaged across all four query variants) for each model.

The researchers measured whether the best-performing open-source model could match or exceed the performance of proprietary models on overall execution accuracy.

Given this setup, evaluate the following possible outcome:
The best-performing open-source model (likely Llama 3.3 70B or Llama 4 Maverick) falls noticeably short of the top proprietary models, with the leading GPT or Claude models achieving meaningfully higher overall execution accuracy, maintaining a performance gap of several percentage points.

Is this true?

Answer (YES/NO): YES